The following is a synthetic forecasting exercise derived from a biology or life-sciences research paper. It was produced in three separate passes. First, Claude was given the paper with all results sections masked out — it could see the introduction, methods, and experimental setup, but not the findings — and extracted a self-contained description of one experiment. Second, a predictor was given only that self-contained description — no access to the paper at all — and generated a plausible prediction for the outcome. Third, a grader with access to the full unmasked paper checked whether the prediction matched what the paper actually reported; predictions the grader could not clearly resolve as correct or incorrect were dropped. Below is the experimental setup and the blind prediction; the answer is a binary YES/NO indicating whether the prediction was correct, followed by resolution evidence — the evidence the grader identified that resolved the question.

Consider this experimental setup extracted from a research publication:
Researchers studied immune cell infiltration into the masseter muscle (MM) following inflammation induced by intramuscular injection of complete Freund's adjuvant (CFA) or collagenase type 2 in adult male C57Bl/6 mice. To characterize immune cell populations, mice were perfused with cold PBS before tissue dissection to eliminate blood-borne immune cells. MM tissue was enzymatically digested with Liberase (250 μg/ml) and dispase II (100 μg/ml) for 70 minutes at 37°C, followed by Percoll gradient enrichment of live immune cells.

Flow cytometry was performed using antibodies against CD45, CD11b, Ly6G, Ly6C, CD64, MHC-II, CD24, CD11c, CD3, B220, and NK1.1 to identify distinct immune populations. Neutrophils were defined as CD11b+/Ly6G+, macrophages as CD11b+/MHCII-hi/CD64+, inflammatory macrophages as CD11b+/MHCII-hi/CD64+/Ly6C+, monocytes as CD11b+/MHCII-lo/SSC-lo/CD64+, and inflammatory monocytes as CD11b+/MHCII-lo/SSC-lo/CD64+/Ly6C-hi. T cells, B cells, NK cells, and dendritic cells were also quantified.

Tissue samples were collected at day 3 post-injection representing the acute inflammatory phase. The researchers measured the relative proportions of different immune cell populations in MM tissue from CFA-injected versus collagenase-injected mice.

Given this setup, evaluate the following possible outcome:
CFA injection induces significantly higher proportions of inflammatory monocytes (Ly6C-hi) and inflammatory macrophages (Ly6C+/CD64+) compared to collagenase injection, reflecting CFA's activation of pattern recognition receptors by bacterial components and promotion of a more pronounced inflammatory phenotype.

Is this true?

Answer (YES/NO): NO